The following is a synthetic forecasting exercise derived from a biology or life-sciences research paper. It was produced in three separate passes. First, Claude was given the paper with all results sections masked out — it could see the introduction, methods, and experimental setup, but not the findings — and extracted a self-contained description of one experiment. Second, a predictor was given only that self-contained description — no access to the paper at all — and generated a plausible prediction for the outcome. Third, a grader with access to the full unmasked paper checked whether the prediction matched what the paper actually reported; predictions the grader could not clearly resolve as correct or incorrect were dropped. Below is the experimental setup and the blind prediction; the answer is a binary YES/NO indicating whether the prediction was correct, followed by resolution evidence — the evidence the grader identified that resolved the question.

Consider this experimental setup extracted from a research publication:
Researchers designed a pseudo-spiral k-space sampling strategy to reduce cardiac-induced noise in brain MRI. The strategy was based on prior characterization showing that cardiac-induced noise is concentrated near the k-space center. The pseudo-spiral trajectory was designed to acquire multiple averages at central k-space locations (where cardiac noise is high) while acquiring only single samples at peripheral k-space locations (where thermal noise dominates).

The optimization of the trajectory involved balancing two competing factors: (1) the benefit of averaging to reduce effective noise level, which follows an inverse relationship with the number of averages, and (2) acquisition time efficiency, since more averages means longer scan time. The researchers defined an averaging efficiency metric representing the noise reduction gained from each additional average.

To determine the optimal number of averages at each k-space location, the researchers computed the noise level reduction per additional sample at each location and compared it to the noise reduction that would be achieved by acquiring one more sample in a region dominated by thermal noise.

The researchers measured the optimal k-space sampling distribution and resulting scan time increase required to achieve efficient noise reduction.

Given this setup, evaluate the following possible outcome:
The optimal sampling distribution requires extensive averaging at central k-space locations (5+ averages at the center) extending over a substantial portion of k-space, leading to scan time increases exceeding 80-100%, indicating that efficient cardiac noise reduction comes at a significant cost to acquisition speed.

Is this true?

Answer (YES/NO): NO